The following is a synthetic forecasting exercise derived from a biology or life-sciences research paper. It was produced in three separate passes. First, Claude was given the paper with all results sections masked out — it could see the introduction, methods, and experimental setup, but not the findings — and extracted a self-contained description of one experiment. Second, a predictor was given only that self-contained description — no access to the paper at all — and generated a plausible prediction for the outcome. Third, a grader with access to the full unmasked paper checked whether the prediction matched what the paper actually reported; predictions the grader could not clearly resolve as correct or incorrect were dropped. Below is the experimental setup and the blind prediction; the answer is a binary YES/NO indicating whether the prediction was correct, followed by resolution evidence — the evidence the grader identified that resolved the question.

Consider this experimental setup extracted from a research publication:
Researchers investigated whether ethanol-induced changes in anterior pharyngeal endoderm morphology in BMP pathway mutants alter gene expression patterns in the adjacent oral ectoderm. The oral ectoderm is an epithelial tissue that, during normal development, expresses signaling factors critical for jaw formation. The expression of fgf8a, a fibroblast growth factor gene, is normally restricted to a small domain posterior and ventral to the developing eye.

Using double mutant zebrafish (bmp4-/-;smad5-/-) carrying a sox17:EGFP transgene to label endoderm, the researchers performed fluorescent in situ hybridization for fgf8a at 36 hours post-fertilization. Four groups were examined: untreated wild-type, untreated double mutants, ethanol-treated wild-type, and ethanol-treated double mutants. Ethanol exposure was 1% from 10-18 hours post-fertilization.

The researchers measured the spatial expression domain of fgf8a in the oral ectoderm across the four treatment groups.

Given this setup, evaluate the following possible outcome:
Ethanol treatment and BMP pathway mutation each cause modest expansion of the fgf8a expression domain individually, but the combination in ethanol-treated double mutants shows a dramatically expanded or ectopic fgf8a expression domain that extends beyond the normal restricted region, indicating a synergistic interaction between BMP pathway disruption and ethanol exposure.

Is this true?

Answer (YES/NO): NO